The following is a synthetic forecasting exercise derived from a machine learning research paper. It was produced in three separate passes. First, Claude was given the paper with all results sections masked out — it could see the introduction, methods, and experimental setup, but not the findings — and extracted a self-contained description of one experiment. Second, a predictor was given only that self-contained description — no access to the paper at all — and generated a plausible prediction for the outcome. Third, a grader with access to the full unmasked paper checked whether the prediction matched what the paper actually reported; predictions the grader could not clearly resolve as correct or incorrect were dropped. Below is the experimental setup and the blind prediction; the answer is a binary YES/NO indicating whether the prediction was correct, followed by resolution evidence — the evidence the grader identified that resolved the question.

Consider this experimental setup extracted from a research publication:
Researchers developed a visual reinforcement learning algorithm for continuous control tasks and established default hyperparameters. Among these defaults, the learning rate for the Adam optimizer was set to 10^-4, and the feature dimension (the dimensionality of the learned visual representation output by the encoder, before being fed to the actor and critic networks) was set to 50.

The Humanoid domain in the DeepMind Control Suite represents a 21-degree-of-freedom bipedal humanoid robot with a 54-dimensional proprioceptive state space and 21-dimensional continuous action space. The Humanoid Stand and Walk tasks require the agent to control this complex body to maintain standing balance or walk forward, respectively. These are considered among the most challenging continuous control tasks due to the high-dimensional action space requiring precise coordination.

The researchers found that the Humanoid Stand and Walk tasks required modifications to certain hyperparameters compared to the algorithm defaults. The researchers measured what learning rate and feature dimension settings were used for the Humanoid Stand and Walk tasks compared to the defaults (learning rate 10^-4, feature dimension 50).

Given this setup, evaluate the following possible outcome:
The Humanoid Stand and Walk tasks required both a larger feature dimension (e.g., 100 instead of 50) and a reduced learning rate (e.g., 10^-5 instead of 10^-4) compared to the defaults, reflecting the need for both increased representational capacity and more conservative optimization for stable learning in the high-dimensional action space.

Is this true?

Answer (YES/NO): NO